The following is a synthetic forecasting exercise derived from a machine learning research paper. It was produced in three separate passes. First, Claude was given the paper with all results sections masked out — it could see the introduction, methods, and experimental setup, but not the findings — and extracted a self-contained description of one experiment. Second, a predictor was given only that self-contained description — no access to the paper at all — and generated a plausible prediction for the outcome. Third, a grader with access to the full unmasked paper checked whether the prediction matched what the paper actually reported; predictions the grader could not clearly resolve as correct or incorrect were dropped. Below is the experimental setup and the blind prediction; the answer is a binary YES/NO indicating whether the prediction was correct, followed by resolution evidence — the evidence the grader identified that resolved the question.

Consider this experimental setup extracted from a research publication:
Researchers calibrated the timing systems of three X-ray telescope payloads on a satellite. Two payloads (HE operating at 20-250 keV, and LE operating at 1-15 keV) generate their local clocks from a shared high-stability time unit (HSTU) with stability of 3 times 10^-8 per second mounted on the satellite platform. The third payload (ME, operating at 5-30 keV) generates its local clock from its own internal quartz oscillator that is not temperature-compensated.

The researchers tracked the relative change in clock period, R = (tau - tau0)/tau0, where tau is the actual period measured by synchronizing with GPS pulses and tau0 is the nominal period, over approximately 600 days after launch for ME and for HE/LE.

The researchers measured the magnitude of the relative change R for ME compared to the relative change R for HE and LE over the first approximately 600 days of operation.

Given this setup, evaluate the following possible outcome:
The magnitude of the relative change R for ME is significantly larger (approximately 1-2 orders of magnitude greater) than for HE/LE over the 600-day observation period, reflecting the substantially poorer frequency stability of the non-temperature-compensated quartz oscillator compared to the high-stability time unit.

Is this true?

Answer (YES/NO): NO